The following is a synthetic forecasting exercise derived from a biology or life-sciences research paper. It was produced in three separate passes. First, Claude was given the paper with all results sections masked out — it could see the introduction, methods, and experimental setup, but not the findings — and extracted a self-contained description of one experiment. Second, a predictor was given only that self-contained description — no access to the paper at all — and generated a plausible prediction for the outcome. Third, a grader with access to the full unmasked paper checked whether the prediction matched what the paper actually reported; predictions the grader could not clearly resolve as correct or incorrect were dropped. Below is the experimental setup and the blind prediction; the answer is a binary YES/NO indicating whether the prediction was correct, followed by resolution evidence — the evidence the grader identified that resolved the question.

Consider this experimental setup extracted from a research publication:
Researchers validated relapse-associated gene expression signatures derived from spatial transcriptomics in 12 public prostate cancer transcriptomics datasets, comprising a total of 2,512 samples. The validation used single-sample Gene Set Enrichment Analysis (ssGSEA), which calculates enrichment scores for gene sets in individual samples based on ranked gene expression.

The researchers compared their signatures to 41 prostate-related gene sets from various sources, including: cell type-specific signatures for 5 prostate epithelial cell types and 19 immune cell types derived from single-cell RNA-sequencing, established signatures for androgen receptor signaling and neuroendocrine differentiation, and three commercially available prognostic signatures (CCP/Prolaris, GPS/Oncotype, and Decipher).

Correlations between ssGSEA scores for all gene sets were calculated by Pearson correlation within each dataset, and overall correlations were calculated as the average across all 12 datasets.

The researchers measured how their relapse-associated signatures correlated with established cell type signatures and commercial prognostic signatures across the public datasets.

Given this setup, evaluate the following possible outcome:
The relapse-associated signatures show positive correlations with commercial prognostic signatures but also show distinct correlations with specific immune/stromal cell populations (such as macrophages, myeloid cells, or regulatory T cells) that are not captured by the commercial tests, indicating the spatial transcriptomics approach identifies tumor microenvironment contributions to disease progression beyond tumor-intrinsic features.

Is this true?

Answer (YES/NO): NO